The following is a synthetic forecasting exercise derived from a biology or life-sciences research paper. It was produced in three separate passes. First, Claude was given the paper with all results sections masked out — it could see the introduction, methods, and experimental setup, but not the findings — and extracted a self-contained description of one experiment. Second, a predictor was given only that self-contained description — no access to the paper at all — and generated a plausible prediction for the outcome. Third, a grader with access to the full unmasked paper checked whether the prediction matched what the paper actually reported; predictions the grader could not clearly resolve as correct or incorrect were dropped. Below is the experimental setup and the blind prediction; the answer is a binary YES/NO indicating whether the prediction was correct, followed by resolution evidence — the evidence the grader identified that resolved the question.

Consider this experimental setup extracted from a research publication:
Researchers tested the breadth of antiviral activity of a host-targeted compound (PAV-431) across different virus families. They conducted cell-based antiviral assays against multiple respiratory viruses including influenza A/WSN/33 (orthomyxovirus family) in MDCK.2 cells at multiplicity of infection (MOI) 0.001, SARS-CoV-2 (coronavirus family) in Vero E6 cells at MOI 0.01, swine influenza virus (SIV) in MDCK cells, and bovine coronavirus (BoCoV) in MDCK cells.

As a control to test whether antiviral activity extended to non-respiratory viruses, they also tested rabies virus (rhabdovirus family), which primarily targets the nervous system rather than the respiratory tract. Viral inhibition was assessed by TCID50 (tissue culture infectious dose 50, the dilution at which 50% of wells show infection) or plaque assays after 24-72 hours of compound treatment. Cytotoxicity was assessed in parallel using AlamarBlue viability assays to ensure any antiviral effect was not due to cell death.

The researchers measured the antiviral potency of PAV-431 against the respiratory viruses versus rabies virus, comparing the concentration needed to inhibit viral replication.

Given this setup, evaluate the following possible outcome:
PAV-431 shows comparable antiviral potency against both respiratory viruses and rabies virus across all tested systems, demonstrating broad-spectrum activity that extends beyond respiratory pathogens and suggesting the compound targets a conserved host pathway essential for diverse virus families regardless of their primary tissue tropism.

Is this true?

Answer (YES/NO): NO